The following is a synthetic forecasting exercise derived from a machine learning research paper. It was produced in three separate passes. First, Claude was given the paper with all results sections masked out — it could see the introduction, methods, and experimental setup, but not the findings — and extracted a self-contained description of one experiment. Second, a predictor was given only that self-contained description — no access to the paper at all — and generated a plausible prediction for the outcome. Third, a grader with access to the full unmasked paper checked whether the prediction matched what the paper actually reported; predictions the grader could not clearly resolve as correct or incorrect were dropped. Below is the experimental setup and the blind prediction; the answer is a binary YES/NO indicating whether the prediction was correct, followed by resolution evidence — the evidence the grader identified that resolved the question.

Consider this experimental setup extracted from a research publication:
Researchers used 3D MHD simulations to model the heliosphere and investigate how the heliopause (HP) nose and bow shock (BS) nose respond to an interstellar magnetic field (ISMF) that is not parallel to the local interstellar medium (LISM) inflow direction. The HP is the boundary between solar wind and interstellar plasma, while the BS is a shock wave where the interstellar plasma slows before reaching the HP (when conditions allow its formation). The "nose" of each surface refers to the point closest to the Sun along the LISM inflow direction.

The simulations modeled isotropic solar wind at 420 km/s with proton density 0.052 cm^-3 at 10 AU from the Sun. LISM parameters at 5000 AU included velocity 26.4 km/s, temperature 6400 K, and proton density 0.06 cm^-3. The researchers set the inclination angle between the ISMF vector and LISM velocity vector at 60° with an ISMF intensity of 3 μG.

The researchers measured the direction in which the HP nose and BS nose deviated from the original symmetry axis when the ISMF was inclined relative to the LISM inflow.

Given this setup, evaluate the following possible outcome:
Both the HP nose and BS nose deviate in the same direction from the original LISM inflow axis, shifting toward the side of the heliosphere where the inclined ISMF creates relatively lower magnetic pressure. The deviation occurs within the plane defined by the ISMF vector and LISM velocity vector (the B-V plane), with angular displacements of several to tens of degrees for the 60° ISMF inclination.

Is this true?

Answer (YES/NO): NO